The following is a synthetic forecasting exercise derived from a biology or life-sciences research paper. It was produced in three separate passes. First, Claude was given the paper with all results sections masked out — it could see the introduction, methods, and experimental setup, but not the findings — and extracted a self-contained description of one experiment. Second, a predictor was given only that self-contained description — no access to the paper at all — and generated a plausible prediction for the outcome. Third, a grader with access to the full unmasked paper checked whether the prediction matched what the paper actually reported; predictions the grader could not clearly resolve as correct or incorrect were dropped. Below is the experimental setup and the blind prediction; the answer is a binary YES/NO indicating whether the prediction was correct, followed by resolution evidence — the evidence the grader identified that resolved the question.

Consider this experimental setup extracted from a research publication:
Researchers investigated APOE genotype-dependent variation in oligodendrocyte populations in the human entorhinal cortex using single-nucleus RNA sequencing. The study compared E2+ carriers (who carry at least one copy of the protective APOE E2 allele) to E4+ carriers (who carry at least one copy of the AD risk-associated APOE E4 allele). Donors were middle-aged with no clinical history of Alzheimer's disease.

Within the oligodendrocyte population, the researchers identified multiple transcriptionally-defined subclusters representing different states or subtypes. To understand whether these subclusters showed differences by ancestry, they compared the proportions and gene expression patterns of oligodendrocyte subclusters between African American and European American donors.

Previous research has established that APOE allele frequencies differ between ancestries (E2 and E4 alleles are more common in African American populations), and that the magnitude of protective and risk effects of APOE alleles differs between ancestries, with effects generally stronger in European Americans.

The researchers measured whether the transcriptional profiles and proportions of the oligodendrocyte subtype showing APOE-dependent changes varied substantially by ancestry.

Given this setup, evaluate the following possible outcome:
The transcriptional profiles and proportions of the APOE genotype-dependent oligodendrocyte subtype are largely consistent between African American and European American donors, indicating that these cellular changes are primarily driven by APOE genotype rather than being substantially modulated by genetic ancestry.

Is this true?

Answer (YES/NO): NO